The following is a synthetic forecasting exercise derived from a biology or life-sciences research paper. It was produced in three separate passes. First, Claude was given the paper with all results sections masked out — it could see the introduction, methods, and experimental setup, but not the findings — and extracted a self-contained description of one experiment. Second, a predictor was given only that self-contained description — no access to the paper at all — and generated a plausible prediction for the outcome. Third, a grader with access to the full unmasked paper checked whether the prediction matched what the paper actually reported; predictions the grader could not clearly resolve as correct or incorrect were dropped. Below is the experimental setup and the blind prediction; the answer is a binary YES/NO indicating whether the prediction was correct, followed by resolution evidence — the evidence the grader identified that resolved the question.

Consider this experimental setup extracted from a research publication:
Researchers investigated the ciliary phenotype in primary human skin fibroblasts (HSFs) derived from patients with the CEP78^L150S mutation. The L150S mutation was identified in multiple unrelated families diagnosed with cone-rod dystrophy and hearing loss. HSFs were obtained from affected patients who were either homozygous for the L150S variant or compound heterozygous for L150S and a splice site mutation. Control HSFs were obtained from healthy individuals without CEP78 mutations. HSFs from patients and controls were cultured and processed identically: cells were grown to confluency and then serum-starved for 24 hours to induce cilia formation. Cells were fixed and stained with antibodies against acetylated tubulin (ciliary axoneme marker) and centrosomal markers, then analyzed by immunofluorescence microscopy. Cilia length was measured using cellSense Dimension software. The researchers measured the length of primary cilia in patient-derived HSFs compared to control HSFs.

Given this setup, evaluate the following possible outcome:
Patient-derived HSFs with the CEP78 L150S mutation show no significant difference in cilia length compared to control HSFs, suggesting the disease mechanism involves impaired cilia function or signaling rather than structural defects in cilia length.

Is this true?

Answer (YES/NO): NO